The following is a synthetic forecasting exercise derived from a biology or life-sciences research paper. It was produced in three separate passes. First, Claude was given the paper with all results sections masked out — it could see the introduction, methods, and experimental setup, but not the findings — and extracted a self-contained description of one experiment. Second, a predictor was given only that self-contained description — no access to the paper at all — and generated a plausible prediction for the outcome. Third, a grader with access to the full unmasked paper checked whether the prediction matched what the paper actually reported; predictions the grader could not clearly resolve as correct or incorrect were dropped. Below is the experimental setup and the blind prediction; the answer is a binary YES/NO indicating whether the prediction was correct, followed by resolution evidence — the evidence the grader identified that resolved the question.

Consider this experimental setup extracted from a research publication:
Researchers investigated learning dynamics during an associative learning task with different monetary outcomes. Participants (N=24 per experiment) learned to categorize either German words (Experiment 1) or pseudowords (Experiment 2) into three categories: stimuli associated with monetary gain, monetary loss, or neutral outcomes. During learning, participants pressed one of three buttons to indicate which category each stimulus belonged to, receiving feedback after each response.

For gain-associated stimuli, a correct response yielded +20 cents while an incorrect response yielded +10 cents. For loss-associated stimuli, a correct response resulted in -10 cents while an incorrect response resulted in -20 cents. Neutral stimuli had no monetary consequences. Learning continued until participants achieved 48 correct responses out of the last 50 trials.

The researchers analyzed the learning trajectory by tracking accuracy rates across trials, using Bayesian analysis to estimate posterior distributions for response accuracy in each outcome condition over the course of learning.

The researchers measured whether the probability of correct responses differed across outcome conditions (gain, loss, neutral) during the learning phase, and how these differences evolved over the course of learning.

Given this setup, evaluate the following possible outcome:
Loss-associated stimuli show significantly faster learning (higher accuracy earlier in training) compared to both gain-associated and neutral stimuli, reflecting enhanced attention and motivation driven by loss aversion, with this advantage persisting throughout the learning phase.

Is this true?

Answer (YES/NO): NO